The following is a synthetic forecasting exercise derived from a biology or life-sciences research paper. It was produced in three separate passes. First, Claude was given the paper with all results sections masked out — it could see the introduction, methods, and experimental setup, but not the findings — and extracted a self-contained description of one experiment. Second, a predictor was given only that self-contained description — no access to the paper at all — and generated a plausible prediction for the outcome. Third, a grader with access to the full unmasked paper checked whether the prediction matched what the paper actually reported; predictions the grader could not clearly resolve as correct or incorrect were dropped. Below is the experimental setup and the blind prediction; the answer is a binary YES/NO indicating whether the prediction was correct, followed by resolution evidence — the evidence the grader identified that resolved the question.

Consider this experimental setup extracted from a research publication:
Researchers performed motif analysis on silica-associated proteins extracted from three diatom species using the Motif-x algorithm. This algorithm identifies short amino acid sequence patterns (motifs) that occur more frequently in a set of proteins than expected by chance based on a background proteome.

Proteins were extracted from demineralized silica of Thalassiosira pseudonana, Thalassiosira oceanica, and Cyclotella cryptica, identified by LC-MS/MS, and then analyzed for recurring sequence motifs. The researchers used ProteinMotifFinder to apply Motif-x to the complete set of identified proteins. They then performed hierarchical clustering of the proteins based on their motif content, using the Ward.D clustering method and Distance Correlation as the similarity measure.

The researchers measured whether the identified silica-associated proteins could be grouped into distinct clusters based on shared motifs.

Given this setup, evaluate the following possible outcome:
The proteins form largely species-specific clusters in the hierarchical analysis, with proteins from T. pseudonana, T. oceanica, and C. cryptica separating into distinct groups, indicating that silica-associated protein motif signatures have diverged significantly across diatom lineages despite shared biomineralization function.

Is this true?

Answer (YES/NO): NO